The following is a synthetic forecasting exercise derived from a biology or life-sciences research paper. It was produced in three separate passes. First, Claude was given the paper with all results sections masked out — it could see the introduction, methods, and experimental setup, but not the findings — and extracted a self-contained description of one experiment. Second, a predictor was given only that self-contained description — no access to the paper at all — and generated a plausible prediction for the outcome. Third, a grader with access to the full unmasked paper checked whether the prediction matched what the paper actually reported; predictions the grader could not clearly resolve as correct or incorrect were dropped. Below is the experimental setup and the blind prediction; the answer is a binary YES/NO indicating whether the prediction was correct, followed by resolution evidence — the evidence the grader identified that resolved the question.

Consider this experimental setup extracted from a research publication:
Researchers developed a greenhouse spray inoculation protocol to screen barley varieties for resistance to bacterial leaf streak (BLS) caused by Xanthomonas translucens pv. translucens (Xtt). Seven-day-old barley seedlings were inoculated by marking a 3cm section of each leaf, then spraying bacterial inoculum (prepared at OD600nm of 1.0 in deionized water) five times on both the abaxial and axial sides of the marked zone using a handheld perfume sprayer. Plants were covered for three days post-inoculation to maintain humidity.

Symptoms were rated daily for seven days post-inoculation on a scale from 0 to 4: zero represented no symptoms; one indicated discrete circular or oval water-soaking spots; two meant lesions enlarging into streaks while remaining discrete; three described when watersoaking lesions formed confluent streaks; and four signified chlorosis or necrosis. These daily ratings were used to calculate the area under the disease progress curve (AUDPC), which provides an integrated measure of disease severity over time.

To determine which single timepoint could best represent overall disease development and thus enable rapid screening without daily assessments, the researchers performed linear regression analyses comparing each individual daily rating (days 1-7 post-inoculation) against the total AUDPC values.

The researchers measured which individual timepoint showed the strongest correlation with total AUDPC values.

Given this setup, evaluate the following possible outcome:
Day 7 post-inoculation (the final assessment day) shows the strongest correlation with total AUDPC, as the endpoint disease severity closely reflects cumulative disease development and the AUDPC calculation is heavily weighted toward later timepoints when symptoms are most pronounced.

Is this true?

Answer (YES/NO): NO